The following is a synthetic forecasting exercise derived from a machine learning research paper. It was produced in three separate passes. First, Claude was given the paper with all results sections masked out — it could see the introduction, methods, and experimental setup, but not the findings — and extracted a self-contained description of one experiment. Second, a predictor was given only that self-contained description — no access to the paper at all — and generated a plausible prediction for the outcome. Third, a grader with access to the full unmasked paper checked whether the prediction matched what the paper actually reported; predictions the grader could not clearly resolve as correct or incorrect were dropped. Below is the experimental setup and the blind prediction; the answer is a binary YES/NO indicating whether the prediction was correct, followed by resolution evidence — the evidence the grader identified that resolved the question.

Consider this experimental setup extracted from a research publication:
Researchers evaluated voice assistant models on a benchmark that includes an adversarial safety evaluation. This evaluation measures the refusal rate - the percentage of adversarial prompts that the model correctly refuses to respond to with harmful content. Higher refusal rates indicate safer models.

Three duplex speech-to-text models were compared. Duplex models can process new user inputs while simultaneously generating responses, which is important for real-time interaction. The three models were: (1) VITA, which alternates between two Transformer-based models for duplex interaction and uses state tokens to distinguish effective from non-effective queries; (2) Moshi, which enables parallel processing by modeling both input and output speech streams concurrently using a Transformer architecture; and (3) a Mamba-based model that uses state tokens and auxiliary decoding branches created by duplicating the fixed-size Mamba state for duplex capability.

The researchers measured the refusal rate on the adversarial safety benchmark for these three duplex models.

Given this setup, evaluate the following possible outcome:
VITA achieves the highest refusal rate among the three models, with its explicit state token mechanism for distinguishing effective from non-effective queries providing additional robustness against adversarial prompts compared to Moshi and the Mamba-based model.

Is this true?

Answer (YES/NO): NO